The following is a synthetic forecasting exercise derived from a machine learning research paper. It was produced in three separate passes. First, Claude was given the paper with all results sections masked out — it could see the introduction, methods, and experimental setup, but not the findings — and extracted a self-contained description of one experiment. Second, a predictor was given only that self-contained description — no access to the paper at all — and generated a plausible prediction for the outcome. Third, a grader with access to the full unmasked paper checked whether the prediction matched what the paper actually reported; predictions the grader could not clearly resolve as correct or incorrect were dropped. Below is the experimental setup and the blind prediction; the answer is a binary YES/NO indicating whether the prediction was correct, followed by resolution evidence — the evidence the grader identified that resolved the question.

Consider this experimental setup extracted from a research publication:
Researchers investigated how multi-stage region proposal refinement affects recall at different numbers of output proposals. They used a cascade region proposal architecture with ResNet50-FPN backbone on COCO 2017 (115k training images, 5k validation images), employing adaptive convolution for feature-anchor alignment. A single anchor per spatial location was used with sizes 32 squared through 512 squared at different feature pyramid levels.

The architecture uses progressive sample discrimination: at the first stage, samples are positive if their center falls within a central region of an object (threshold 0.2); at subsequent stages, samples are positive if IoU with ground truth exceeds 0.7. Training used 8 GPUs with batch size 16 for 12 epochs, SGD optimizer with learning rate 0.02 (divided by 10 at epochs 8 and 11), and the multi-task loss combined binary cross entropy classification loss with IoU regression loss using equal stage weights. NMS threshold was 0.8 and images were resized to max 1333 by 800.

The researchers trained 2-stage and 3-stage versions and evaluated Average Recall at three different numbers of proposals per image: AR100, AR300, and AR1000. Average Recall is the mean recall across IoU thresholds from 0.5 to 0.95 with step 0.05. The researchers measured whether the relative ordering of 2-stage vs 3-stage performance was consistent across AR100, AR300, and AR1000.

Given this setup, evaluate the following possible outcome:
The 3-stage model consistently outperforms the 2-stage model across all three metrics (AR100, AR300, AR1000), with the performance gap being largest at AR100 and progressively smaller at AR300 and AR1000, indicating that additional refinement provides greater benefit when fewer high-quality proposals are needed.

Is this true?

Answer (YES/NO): NO